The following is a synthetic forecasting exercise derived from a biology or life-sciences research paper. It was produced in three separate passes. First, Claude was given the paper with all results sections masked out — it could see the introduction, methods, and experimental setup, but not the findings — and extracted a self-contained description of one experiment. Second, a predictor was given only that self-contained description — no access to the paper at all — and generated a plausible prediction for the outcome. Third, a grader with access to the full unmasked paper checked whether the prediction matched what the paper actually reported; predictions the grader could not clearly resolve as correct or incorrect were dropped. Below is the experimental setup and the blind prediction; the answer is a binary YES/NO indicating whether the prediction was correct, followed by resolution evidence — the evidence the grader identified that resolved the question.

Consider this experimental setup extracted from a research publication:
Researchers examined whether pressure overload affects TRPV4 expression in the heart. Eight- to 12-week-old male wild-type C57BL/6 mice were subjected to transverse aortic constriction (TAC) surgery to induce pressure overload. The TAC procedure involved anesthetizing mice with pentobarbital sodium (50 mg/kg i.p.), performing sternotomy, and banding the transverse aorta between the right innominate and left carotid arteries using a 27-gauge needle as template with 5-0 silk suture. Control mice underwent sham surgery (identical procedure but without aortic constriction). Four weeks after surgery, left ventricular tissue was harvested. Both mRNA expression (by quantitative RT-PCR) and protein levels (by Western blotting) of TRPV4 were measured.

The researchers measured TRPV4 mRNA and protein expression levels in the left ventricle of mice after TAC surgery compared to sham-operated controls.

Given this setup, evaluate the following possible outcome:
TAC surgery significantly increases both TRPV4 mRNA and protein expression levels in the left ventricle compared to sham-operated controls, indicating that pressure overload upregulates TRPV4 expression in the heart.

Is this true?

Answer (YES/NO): YES